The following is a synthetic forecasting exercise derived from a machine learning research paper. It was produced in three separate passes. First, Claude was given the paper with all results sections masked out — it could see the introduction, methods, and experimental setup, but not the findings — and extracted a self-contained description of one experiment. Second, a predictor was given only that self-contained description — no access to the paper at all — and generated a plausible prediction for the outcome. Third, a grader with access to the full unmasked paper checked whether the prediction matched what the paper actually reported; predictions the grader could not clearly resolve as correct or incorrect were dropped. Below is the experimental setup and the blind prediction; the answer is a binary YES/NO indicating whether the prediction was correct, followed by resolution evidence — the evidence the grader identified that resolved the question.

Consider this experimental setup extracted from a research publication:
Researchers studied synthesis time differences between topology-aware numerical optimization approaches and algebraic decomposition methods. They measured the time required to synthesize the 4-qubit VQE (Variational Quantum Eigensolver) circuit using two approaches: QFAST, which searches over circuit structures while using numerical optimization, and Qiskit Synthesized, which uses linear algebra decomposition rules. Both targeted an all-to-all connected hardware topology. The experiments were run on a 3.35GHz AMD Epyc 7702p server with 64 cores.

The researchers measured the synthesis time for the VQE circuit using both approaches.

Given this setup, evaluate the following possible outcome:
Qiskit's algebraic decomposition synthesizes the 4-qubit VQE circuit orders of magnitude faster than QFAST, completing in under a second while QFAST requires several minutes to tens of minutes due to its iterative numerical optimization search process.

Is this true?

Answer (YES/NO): NO